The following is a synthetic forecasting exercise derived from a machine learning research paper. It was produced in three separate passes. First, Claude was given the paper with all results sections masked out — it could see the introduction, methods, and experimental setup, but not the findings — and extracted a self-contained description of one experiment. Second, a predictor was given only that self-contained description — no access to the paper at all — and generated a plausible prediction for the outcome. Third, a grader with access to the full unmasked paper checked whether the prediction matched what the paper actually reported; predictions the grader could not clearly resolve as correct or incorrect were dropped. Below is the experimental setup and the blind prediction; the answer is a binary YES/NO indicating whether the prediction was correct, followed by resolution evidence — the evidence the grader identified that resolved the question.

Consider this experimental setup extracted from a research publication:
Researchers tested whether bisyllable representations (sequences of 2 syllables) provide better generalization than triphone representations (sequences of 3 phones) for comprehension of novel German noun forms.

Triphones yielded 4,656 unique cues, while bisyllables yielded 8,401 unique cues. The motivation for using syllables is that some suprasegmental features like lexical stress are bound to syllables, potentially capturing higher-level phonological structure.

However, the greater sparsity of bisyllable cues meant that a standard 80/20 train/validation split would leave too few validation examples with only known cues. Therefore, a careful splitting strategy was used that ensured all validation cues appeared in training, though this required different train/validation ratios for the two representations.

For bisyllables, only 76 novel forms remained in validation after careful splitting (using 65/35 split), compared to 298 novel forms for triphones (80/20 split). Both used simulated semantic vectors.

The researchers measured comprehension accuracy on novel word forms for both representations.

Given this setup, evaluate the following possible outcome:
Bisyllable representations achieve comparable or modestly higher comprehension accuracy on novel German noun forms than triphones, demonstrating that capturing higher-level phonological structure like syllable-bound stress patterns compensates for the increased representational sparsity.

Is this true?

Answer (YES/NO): YES